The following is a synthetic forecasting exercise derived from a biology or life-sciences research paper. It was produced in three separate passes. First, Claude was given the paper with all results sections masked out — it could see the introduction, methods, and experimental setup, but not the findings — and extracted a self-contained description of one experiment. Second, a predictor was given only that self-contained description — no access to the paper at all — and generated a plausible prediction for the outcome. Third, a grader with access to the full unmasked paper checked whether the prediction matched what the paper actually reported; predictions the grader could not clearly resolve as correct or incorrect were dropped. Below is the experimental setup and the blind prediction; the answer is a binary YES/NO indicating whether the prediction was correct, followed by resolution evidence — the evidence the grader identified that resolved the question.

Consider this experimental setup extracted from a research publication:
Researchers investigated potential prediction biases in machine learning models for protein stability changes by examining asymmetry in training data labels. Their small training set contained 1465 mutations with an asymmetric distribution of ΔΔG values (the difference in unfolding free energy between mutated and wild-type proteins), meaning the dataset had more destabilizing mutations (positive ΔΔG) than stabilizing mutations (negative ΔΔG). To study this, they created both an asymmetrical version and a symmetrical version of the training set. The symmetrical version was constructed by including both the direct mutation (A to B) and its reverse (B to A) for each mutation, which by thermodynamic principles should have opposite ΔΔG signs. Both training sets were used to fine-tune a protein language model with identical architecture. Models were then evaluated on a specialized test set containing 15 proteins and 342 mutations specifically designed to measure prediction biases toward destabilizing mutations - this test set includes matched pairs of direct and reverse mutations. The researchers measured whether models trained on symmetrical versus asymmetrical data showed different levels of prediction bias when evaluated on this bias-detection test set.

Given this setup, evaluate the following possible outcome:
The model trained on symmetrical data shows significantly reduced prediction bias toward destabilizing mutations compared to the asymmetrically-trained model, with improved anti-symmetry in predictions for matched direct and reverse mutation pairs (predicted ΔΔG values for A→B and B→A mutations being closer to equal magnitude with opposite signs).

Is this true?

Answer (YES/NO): NO